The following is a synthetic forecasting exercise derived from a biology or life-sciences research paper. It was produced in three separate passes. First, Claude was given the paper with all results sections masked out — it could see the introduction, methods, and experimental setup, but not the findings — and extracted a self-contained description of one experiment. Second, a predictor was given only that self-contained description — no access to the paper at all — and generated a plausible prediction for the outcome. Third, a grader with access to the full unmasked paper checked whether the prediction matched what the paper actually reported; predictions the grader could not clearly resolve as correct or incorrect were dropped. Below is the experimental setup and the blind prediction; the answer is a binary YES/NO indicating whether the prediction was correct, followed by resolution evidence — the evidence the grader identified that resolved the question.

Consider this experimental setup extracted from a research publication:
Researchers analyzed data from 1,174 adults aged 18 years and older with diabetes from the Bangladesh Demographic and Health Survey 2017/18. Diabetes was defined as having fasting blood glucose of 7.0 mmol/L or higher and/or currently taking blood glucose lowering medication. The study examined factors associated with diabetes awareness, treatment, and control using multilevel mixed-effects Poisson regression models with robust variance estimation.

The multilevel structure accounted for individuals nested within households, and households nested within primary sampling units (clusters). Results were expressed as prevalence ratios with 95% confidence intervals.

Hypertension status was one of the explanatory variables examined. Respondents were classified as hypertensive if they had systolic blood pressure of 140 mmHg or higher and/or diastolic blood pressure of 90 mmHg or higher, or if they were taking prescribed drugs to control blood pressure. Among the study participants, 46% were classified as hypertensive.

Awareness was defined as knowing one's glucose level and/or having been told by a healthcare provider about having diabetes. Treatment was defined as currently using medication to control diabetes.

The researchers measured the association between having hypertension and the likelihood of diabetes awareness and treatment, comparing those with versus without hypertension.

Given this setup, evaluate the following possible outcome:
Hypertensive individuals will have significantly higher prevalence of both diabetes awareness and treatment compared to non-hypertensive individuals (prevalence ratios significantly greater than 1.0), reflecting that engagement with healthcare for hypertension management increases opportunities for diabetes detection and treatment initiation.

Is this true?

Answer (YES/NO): YES